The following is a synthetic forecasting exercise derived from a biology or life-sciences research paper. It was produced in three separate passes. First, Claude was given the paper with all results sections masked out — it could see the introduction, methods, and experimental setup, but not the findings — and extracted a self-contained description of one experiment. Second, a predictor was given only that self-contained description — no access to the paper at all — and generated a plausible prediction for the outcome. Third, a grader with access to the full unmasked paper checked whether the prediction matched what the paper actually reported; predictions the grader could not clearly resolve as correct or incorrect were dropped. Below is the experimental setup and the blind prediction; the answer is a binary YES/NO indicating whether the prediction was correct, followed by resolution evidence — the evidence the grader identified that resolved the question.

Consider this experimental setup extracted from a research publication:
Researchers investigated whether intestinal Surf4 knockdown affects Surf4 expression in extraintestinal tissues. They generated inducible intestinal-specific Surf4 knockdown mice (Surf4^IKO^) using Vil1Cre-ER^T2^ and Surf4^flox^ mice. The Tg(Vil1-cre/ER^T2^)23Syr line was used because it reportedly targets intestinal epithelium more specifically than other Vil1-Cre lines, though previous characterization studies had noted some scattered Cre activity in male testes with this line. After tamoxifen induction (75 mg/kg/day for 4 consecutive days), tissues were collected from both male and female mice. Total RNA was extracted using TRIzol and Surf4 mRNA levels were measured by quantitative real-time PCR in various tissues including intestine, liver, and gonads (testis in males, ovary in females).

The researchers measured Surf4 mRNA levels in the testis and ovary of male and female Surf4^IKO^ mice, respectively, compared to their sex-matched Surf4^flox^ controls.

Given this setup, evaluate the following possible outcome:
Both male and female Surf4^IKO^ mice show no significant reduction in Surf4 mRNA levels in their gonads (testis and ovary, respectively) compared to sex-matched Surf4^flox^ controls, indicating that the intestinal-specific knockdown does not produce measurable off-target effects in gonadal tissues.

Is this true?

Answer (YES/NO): NO